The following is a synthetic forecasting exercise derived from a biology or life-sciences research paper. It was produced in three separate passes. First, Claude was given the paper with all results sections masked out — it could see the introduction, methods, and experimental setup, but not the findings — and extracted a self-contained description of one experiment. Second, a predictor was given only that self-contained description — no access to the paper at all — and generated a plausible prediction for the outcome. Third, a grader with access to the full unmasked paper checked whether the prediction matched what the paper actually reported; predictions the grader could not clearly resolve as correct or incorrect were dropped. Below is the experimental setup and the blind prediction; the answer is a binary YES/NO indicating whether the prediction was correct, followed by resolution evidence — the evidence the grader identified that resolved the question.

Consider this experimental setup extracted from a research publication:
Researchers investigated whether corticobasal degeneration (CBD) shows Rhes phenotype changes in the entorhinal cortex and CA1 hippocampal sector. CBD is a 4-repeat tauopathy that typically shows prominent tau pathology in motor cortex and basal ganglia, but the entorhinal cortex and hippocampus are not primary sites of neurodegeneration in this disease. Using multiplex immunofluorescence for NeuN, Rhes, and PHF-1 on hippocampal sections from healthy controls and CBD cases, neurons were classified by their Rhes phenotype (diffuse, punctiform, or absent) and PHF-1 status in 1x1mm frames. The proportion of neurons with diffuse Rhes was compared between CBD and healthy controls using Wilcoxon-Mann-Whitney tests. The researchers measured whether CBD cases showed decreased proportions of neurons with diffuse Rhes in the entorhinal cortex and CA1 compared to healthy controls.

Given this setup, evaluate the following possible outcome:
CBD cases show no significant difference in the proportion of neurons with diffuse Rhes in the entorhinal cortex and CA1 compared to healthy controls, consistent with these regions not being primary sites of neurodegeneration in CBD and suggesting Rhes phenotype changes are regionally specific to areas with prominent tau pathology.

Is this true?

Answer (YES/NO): YES